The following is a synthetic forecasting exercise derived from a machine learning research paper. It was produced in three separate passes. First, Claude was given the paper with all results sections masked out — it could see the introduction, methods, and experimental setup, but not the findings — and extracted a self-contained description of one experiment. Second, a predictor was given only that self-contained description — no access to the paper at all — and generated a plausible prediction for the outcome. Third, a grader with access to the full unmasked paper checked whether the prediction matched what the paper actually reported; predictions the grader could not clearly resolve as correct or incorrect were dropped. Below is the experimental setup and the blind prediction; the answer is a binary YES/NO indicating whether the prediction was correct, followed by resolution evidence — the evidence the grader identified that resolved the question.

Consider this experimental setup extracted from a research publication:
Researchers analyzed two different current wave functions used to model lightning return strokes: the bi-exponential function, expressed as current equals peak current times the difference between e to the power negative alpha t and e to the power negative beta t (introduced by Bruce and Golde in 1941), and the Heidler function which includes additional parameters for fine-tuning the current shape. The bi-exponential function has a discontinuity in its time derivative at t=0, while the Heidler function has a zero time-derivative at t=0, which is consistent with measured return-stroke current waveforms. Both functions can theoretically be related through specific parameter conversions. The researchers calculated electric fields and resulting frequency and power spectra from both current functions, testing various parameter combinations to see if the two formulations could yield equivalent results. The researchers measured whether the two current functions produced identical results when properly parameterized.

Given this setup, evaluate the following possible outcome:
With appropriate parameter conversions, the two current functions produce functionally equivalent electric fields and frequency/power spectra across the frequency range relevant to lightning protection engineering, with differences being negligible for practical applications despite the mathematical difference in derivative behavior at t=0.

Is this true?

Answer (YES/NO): YES